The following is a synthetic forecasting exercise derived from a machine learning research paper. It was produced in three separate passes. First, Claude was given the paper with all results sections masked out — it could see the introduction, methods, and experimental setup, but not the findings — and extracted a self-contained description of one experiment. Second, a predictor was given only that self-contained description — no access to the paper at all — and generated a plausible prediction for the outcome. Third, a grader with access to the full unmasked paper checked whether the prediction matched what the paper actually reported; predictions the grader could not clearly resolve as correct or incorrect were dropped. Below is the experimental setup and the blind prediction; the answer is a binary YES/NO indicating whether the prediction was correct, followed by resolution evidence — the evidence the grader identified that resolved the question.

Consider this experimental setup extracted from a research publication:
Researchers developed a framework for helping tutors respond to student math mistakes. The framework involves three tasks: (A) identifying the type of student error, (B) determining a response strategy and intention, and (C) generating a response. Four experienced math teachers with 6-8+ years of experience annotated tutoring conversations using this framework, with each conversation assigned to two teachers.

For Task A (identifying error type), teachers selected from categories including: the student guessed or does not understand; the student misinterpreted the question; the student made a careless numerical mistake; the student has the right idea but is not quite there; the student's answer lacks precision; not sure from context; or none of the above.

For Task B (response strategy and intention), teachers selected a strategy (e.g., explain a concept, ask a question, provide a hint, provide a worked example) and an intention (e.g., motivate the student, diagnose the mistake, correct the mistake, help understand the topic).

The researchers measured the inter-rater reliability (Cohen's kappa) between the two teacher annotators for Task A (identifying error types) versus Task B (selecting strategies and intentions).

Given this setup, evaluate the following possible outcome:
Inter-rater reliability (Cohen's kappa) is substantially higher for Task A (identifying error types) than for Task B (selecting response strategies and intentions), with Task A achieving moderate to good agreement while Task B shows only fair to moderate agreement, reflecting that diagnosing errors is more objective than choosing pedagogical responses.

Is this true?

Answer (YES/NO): NO